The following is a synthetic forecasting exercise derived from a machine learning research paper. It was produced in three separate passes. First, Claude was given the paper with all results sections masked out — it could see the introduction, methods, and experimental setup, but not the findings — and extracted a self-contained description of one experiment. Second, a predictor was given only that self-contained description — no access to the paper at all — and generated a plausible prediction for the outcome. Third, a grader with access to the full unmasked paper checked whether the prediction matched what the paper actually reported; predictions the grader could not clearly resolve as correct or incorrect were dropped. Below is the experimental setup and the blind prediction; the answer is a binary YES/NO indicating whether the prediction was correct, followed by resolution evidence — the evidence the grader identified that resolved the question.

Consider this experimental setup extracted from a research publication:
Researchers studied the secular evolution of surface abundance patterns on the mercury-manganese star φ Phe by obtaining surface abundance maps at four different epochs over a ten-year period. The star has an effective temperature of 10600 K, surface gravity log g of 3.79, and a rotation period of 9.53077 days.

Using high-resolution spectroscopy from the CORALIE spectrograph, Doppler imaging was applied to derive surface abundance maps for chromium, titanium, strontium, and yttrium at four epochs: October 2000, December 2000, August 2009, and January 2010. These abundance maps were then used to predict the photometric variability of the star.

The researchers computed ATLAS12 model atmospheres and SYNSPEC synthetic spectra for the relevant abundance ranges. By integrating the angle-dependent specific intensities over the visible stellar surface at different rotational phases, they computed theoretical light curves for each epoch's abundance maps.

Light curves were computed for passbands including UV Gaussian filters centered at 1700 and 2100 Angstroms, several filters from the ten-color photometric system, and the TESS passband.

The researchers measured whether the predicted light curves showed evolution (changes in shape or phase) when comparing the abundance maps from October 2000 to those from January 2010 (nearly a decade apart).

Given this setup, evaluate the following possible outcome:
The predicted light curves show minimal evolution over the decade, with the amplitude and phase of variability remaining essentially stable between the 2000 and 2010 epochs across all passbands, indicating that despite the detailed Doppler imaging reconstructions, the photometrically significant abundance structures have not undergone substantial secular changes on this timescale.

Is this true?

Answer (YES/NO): NO